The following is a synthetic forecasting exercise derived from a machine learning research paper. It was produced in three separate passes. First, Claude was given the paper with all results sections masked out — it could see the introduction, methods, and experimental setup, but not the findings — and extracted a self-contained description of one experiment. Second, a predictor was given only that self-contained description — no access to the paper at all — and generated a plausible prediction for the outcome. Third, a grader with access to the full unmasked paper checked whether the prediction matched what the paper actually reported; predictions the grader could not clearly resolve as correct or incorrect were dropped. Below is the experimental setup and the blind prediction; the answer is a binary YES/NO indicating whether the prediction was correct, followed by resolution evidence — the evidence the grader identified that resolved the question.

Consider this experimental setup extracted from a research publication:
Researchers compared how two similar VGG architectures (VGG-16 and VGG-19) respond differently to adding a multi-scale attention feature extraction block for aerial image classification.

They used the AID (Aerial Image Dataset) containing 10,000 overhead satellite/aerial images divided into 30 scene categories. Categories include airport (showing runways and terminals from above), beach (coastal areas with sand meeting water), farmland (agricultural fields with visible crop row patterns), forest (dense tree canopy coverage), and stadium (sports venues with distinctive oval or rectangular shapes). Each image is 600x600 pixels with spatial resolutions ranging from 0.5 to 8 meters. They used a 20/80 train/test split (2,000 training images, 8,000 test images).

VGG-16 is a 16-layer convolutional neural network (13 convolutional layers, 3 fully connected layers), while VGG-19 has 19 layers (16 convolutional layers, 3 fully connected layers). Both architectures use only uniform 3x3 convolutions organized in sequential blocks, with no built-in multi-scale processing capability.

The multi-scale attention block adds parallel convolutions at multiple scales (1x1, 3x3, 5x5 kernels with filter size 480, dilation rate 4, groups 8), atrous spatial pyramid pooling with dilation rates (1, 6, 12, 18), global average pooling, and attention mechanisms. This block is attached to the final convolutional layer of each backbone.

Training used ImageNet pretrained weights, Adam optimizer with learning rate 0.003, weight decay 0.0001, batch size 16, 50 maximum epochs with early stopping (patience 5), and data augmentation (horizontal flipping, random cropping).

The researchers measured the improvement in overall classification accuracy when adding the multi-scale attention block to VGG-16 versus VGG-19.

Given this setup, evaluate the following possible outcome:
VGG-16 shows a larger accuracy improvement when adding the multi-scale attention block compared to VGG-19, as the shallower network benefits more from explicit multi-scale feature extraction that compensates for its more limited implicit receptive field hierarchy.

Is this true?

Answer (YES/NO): NO